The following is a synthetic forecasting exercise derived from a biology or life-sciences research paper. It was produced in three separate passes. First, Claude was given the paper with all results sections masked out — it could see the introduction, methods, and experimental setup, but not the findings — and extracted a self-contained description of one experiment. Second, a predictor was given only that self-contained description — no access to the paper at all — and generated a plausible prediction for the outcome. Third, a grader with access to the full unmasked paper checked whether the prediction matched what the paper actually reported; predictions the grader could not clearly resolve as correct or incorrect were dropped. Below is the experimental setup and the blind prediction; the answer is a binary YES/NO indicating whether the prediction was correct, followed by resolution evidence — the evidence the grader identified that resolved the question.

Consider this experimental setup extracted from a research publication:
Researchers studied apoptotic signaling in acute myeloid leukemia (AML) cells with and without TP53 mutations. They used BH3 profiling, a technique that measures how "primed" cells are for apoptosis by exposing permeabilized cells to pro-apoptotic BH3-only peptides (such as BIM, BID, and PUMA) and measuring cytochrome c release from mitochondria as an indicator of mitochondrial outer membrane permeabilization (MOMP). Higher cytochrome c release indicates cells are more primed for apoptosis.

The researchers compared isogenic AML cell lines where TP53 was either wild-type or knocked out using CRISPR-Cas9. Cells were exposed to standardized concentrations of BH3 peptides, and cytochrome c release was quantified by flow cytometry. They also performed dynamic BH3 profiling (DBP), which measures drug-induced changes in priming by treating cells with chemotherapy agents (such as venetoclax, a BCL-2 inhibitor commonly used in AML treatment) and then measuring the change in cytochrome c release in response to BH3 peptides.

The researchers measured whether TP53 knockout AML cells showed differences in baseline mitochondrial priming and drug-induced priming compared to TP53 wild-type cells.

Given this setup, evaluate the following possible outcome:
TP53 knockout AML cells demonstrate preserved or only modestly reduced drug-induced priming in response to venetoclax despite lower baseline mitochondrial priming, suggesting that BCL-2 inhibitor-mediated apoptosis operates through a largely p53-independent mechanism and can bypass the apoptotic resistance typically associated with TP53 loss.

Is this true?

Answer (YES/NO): NO